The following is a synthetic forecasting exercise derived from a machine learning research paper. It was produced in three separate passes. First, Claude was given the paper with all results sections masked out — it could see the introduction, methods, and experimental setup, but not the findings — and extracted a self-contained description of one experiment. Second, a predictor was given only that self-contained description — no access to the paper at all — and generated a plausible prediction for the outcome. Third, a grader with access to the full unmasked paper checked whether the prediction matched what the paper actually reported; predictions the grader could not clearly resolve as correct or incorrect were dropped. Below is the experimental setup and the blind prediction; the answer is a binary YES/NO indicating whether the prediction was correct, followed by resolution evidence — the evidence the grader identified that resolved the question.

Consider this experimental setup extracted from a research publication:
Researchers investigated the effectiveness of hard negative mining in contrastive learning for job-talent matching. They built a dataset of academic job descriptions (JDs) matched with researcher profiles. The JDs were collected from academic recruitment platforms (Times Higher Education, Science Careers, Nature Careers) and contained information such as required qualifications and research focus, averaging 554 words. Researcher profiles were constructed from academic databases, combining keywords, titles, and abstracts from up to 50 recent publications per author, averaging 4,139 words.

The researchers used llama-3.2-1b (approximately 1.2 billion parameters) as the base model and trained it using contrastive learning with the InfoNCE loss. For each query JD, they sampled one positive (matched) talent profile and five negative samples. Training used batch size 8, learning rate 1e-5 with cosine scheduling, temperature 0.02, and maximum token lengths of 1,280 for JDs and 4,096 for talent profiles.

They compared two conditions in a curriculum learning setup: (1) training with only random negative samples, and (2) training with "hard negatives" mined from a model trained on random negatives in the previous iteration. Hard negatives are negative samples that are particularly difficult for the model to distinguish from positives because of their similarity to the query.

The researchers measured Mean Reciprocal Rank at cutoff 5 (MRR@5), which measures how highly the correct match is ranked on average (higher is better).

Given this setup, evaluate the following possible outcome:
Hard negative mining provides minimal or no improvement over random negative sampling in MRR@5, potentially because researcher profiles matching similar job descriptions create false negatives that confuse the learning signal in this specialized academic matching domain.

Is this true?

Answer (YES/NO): NO